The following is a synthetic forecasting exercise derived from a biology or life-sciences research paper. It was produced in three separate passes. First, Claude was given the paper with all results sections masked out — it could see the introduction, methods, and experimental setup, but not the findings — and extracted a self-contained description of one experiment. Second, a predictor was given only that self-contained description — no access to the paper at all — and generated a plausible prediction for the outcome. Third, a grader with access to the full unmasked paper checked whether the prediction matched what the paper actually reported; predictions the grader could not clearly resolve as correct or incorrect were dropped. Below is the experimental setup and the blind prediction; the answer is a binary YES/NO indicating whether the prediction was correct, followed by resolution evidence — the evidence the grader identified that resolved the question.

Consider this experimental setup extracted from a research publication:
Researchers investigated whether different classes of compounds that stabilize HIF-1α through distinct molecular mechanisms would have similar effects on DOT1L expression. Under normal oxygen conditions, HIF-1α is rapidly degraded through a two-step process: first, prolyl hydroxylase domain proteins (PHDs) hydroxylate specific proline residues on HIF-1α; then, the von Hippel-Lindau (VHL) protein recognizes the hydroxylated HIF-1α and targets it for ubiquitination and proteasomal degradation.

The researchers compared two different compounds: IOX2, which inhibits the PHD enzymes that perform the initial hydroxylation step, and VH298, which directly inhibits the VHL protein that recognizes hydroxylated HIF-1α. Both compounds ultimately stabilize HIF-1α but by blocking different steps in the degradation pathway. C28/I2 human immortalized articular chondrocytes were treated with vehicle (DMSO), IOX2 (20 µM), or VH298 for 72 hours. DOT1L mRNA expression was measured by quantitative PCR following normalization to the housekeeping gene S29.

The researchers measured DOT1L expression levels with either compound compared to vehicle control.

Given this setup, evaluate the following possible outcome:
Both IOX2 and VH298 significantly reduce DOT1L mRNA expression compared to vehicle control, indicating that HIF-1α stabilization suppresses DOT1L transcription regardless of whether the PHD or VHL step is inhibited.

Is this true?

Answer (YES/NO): NO